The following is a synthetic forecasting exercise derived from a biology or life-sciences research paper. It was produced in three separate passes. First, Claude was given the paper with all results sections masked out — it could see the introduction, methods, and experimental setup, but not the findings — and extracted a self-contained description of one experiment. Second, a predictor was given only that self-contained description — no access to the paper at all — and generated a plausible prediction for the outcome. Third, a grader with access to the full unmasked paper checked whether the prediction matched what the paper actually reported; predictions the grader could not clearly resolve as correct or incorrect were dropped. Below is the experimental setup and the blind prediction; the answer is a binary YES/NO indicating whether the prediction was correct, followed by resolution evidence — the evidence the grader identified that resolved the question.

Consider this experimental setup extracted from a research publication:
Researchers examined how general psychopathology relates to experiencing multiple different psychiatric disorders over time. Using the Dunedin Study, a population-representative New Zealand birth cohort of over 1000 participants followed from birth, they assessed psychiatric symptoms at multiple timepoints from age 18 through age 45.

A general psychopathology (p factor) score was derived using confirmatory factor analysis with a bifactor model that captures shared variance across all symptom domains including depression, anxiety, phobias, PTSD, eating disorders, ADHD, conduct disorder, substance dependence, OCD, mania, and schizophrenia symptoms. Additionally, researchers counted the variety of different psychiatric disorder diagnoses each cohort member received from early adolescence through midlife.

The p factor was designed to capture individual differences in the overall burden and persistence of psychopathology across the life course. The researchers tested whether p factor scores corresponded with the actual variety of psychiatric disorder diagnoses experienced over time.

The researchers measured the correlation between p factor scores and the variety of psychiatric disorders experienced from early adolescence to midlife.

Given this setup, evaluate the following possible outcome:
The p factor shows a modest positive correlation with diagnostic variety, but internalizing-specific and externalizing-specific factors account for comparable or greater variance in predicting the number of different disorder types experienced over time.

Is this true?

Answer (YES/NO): NO